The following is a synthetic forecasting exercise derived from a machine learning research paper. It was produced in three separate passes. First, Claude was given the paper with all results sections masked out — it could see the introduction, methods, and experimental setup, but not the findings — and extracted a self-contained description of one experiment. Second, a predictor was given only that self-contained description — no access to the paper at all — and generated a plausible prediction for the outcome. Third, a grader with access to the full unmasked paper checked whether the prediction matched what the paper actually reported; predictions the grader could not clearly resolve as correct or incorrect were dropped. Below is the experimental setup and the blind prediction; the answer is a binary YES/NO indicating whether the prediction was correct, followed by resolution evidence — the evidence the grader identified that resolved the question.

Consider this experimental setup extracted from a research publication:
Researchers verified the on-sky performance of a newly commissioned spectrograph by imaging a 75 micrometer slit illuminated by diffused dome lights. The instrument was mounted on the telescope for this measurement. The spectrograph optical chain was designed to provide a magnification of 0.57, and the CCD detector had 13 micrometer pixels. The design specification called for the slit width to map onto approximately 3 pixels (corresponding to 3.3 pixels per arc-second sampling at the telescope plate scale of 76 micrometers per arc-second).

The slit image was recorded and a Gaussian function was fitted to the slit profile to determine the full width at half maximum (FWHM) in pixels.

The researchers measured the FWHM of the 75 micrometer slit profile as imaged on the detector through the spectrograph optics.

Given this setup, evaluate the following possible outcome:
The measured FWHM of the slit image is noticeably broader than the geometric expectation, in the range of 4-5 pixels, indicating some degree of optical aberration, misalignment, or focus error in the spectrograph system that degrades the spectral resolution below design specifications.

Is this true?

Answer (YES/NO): NO